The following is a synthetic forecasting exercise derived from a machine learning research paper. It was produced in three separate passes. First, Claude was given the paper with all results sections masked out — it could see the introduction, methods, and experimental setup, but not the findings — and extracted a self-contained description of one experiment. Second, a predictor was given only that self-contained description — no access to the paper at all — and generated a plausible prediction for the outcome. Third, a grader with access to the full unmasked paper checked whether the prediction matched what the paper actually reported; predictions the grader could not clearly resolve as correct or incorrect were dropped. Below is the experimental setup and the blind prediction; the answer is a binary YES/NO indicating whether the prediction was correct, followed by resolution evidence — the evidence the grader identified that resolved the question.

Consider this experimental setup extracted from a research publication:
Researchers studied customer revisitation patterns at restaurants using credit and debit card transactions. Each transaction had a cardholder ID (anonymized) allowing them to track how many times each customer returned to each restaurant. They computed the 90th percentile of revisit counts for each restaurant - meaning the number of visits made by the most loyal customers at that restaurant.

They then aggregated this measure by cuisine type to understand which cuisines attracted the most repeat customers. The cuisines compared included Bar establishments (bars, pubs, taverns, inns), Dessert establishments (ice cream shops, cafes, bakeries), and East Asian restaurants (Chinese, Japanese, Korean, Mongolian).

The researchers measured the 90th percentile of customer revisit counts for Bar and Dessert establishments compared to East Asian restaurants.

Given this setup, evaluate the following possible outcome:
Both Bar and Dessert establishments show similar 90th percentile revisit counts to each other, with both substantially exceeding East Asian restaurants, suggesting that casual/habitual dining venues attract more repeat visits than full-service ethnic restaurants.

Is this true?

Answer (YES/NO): YES